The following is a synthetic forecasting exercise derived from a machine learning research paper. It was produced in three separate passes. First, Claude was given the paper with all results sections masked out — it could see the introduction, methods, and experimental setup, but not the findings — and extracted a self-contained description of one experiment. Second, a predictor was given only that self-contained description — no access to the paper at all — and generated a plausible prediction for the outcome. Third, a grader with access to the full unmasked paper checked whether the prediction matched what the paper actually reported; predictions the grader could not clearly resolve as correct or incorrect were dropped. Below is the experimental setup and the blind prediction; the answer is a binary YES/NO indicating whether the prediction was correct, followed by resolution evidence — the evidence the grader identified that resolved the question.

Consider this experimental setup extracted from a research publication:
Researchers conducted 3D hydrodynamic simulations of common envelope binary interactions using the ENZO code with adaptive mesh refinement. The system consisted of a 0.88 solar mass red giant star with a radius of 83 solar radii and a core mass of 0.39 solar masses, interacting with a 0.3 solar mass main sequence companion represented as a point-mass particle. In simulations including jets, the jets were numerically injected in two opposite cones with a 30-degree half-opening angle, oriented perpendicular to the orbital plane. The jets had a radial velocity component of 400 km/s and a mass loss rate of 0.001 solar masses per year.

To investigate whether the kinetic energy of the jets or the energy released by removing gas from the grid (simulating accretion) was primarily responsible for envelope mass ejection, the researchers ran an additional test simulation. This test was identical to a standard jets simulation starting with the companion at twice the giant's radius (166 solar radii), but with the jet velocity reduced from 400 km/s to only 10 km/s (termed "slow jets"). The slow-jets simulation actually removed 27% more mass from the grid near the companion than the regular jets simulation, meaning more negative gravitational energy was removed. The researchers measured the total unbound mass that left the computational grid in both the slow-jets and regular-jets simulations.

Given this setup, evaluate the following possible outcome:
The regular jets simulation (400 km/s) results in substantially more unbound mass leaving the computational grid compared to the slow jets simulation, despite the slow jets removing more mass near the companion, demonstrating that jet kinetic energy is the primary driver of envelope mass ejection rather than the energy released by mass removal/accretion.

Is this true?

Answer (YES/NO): YES